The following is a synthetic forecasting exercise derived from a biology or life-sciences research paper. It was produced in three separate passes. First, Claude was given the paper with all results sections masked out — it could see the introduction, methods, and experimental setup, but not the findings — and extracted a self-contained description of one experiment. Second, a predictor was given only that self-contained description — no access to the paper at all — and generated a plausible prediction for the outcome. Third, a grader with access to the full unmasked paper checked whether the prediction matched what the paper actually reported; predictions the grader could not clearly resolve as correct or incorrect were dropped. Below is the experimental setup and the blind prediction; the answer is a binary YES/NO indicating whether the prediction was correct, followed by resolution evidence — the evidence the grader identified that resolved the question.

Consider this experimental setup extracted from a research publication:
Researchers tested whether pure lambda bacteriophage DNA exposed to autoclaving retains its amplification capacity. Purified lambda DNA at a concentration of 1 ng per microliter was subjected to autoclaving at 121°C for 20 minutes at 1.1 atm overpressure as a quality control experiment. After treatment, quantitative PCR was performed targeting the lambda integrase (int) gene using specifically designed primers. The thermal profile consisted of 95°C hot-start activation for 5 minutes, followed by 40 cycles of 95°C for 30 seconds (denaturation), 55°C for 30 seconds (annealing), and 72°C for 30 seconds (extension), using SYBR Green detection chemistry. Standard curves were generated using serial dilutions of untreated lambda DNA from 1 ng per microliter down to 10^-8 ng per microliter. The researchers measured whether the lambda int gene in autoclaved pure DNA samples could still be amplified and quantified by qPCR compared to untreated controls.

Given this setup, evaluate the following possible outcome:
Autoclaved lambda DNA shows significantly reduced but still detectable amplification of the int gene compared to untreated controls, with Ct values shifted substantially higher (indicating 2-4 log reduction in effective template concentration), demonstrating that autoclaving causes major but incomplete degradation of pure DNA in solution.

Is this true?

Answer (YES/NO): NO